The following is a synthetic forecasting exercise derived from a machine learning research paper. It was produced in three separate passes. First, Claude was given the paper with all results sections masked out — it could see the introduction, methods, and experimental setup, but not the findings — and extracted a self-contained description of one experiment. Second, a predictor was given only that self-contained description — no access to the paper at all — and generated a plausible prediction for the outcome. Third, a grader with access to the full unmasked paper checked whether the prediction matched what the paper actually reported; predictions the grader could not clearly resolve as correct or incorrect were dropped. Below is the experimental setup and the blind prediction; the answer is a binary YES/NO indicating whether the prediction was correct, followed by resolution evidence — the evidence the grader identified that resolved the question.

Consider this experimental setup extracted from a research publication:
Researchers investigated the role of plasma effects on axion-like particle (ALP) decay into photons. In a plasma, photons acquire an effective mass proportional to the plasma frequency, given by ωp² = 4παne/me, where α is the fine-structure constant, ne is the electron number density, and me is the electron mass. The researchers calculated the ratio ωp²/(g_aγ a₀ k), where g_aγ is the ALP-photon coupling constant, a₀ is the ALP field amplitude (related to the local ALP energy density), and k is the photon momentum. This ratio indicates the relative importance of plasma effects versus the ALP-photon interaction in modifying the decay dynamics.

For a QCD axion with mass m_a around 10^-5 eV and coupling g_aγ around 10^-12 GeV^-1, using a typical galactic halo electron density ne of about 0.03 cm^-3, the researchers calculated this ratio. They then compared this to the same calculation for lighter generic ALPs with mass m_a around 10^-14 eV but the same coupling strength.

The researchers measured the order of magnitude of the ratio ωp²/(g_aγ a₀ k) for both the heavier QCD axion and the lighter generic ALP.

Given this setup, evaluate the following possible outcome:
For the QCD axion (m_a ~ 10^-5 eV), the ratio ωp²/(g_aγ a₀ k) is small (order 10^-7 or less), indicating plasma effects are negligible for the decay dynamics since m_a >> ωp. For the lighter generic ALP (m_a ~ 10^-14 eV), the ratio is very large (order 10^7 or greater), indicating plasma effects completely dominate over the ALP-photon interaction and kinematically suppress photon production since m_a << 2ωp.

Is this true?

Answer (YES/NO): NO